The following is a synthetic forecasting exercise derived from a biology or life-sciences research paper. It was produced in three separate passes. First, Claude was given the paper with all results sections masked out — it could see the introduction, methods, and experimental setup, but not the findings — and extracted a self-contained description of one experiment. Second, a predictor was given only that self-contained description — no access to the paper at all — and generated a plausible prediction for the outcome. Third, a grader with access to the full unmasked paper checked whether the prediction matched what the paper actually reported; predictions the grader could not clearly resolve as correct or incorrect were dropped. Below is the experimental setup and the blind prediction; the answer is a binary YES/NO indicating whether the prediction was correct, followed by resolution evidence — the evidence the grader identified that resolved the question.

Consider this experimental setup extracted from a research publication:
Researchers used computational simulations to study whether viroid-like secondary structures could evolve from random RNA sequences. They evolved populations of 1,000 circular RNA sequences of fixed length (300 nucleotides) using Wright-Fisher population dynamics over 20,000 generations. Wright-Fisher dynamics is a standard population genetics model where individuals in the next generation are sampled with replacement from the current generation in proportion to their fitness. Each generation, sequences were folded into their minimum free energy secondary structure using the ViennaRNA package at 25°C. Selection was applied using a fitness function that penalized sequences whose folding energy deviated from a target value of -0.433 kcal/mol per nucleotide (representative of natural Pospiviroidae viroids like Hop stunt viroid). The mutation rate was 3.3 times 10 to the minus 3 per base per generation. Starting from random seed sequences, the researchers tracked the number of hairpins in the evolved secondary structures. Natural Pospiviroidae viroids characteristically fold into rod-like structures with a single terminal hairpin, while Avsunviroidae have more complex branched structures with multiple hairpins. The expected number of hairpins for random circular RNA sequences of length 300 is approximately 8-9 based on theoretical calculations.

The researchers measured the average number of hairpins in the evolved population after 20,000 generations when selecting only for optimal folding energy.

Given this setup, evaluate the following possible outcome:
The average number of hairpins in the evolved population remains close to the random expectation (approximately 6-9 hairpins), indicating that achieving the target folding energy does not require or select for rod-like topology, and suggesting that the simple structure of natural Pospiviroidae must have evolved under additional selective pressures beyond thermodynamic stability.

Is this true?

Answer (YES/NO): YES